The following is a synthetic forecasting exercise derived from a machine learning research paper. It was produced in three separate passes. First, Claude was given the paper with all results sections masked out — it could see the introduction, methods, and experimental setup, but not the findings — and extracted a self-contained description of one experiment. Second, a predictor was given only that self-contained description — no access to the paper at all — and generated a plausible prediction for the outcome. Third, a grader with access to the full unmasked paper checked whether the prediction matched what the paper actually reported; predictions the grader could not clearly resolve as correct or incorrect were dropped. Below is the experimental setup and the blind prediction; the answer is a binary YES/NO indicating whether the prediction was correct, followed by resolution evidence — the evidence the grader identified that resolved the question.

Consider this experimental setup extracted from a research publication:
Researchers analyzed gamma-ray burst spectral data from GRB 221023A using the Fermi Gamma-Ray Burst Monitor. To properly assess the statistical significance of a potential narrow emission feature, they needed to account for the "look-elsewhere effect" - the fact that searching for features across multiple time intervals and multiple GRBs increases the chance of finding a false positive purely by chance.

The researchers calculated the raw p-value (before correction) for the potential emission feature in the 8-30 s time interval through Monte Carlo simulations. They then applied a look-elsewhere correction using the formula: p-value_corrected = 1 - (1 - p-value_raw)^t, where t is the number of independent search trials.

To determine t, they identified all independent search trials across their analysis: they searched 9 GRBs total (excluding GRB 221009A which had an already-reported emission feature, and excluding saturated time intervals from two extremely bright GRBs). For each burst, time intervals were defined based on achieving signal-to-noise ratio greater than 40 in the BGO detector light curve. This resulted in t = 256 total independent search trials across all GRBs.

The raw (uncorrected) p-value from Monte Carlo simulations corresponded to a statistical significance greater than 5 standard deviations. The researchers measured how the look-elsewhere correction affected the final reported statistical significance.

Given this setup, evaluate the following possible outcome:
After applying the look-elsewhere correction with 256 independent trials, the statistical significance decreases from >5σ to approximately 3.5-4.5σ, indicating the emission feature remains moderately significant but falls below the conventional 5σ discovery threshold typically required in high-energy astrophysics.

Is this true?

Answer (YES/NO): YES